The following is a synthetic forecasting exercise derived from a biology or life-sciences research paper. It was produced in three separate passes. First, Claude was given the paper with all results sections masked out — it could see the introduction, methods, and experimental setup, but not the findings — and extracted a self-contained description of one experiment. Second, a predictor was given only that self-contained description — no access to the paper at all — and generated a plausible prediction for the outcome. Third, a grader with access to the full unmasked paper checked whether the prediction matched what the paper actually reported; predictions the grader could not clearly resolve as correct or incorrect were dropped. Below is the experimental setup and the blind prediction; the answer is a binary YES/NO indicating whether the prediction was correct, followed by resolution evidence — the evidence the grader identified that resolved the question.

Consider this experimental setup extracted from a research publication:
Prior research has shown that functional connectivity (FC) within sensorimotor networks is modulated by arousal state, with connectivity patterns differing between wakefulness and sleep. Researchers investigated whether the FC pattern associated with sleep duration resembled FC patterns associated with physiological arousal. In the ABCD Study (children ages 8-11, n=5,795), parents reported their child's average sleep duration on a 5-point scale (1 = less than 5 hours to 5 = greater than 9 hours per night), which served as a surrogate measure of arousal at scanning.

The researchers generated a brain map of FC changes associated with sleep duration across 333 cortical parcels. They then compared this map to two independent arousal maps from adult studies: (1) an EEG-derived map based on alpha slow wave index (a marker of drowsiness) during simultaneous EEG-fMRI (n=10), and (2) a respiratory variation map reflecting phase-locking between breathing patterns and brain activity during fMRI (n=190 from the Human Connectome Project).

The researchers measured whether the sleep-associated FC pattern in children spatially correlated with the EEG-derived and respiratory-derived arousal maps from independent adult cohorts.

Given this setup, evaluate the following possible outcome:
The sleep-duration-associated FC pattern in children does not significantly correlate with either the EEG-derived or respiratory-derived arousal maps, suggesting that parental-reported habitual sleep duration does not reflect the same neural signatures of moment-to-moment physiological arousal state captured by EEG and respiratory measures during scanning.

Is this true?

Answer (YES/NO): NO